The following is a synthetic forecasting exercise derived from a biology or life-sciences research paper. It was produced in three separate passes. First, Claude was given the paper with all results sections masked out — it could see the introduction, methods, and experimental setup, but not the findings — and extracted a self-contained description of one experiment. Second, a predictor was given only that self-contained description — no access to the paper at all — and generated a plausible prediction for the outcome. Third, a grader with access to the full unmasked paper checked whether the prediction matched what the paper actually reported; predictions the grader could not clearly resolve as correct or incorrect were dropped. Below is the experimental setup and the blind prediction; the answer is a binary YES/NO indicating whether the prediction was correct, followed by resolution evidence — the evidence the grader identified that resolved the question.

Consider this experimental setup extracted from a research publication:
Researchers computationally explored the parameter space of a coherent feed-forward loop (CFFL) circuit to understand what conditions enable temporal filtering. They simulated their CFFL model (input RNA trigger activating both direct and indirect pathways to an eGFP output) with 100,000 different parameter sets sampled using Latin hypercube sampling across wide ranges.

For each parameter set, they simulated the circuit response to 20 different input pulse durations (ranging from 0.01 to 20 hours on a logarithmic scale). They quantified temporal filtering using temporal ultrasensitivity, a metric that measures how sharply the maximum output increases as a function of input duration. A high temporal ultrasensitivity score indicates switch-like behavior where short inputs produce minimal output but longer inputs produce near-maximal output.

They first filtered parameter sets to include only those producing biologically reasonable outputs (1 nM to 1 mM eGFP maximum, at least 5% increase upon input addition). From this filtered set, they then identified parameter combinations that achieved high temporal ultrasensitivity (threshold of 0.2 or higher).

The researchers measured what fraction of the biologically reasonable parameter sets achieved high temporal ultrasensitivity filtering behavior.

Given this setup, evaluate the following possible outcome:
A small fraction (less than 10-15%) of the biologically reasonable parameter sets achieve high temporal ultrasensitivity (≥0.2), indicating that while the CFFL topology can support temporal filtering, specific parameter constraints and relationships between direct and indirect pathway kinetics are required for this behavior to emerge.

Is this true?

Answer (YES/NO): YES